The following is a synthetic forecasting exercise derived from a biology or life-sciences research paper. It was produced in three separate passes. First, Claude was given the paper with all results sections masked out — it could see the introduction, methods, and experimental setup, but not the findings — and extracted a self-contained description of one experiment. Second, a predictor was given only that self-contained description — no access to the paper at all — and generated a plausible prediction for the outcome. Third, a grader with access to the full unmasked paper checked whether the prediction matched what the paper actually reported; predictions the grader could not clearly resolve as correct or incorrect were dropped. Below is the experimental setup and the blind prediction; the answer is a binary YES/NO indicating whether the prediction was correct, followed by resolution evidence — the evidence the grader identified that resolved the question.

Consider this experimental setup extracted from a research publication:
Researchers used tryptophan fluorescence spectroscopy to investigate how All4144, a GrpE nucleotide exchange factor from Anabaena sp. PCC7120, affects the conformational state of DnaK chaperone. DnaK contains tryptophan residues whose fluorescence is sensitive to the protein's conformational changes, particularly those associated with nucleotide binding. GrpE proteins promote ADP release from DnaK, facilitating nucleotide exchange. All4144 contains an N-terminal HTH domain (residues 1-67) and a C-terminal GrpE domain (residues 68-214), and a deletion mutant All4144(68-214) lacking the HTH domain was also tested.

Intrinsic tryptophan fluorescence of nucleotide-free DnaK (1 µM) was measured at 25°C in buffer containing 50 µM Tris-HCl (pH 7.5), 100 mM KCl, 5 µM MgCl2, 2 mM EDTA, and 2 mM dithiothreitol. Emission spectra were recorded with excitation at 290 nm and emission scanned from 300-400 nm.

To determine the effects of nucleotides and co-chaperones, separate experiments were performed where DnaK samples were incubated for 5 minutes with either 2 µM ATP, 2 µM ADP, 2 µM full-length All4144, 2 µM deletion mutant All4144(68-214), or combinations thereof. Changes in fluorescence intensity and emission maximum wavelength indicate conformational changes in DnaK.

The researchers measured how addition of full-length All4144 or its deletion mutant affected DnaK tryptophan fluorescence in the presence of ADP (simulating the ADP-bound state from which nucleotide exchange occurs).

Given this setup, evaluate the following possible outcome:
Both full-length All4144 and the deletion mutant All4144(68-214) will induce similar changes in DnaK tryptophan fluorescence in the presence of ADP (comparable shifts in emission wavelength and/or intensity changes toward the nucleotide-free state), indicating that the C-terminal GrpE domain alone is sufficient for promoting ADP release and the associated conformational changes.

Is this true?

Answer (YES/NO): NO